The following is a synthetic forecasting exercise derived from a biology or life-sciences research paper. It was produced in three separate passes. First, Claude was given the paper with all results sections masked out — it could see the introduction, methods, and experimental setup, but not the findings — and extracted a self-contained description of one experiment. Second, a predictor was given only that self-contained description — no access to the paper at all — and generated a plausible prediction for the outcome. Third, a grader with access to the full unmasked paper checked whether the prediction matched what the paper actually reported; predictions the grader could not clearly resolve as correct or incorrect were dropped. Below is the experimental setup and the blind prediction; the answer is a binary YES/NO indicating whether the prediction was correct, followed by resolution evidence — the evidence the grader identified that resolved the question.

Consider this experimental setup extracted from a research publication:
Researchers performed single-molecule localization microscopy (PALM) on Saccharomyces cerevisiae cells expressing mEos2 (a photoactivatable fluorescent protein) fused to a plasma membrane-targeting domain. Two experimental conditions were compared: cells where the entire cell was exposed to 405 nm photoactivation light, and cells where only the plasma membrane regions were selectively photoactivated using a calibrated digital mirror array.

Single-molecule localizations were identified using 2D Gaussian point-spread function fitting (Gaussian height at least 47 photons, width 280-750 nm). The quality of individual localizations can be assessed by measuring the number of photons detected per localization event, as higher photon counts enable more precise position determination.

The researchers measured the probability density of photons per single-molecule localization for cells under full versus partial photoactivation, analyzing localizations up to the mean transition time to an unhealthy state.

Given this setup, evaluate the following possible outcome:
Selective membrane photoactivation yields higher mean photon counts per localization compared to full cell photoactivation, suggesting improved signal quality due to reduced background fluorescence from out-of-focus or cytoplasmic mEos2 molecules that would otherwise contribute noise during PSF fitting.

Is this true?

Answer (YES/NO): NO